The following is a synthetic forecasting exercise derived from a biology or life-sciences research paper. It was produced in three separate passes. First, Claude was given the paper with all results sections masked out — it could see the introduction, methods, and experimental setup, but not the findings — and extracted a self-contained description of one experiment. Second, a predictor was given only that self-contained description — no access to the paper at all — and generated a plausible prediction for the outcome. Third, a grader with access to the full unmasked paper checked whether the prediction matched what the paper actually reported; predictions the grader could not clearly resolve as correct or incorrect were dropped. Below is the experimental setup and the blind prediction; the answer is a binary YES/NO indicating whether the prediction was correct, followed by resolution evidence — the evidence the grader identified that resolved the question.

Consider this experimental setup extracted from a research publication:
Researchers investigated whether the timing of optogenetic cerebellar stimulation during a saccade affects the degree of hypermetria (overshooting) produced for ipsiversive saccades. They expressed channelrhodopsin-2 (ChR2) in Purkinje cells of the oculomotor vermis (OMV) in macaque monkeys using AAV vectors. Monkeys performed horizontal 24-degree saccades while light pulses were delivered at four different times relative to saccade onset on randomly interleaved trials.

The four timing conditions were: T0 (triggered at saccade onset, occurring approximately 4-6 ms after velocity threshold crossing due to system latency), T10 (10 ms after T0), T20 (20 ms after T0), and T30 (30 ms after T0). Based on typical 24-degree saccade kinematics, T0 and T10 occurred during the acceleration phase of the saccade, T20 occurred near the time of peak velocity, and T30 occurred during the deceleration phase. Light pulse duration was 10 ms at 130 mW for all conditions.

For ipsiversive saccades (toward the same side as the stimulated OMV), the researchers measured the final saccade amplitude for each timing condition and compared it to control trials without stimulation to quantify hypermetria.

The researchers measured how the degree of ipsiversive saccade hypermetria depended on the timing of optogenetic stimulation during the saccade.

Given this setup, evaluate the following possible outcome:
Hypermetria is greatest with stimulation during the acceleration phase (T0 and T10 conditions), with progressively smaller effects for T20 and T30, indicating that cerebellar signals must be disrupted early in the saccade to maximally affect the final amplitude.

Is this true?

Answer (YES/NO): NO